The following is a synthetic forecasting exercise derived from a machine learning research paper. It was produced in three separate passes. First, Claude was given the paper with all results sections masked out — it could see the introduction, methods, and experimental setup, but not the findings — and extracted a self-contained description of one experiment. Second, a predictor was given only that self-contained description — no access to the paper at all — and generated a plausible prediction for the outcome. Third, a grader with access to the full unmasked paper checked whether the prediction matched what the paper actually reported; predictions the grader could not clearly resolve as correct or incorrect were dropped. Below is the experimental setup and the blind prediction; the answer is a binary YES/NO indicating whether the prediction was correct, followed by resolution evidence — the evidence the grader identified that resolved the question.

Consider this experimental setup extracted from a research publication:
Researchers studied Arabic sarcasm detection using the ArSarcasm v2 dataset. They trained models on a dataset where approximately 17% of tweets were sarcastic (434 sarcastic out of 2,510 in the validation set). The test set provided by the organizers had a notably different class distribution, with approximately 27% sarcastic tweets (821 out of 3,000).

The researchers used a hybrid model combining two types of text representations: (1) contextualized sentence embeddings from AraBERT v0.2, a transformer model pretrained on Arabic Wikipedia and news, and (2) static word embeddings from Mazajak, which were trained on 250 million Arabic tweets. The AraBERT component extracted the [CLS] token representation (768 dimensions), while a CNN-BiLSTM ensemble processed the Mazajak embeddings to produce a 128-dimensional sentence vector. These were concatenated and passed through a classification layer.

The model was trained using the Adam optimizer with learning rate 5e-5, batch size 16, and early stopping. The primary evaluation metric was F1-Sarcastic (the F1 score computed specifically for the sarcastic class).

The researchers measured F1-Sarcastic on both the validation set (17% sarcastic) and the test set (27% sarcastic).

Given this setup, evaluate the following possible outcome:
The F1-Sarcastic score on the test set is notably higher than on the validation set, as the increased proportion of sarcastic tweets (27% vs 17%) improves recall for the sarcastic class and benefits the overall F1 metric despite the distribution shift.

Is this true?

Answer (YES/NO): NO